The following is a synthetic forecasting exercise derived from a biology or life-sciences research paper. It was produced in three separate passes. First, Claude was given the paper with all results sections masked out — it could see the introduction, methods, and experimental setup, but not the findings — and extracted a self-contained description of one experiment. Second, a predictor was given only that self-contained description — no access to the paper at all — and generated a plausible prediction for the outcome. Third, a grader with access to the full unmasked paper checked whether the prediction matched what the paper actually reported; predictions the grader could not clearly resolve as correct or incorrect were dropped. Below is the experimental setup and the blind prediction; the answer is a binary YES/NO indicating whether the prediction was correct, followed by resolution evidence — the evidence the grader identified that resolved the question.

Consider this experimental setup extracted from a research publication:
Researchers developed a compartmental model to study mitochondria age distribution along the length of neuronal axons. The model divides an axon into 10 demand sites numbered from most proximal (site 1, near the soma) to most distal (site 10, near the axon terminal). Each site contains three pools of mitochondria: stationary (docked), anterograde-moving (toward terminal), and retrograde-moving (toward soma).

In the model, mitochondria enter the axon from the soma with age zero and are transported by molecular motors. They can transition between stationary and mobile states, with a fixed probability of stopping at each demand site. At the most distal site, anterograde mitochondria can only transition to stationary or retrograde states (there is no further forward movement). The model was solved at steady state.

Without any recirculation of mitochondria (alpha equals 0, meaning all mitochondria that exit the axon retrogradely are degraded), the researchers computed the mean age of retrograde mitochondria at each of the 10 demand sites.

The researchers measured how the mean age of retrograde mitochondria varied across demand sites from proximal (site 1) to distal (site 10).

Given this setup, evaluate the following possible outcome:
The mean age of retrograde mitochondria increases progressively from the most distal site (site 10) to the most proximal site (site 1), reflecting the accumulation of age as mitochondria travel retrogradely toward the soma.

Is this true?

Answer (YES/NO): NO